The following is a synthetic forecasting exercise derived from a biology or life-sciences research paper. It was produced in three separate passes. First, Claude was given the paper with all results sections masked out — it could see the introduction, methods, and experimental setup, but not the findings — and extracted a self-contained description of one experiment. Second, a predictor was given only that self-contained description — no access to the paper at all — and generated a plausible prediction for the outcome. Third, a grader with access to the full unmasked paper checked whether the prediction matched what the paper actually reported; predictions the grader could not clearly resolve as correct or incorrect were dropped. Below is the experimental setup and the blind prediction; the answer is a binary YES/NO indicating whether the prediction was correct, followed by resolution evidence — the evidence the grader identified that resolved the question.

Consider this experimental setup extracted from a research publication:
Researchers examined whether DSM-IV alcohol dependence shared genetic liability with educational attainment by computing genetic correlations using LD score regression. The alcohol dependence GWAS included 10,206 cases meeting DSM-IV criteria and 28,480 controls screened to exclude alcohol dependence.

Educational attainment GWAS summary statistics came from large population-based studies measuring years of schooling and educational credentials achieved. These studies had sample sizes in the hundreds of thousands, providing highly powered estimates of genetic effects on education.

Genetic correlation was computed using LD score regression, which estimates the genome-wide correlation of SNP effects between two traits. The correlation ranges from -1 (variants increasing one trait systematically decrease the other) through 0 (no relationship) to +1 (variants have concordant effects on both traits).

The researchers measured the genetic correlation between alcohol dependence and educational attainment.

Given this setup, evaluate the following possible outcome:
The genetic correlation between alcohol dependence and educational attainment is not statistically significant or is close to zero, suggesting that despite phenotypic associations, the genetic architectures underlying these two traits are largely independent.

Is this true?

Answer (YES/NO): NO